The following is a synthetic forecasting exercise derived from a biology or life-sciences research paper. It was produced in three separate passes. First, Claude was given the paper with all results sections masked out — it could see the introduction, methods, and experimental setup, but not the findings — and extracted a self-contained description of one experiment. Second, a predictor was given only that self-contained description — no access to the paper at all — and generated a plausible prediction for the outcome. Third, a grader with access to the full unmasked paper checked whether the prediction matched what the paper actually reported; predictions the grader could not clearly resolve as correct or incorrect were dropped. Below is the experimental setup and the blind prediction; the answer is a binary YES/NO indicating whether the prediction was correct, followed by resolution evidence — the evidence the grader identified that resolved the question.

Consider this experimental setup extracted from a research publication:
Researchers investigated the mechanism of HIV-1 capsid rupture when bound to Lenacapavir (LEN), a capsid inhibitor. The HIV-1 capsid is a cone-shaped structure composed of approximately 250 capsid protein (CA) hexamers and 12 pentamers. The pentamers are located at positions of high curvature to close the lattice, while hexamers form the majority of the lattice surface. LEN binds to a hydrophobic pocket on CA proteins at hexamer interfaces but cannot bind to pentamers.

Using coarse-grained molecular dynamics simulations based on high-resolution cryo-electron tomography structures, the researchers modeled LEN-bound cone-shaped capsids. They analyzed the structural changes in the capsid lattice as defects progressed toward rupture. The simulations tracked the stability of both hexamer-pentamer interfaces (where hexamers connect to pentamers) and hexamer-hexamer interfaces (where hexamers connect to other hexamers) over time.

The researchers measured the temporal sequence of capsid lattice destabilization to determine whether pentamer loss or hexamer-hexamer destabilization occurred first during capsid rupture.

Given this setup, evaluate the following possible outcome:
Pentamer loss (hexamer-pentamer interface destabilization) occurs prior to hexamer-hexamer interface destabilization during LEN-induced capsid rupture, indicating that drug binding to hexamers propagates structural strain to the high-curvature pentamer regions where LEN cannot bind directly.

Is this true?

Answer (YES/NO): YES